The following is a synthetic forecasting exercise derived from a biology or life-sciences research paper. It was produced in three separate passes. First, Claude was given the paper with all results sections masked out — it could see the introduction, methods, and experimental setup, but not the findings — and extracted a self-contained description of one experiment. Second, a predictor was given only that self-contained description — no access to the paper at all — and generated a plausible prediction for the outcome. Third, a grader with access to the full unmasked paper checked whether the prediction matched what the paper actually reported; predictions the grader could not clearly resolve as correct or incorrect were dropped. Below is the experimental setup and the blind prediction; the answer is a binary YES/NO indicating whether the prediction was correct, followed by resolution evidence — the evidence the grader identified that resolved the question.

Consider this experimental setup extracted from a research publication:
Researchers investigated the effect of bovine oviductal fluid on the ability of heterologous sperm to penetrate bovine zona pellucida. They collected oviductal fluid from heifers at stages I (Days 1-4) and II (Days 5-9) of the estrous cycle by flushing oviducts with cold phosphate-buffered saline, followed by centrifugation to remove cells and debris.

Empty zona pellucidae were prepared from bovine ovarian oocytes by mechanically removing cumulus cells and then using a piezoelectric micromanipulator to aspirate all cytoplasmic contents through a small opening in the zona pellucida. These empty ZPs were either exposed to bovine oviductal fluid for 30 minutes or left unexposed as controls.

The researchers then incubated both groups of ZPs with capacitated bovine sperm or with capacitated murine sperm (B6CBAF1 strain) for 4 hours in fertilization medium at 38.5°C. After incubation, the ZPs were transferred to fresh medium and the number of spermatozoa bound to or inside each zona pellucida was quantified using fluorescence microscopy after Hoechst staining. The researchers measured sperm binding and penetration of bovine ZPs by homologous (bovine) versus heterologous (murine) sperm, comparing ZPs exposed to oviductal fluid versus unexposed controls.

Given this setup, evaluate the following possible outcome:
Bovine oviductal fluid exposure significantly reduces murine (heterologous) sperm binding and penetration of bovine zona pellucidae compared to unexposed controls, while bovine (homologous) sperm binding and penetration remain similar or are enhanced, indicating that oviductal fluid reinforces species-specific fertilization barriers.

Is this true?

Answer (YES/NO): YES